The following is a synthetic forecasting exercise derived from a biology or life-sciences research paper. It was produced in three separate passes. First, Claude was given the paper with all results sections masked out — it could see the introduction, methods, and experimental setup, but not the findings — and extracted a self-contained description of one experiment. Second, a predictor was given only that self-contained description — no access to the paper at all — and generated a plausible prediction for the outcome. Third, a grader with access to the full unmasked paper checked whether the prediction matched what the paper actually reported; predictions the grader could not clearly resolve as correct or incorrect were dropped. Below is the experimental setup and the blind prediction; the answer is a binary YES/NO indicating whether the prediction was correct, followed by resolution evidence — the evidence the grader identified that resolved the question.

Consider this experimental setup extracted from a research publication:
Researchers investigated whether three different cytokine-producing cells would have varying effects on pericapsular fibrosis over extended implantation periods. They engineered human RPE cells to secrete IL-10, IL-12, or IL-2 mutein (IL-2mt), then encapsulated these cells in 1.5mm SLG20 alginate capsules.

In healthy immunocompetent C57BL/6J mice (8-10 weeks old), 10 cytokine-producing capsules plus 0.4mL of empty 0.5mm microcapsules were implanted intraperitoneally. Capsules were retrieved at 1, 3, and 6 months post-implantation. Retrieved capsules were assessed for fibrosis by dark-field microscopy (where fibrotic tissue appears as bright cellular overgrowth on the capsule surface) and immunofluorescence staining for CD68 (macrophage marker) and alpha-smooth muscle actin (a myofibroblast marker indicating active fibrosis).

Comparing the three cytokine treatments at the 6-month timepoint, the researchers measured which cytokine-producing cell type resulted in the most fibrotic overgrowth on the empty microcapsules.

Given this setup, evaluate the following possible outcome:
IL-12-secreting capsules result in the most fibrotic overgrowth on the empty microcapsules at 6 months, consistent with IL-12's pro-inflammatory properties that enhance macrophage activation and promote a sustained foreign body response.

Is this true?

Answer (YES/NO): NO